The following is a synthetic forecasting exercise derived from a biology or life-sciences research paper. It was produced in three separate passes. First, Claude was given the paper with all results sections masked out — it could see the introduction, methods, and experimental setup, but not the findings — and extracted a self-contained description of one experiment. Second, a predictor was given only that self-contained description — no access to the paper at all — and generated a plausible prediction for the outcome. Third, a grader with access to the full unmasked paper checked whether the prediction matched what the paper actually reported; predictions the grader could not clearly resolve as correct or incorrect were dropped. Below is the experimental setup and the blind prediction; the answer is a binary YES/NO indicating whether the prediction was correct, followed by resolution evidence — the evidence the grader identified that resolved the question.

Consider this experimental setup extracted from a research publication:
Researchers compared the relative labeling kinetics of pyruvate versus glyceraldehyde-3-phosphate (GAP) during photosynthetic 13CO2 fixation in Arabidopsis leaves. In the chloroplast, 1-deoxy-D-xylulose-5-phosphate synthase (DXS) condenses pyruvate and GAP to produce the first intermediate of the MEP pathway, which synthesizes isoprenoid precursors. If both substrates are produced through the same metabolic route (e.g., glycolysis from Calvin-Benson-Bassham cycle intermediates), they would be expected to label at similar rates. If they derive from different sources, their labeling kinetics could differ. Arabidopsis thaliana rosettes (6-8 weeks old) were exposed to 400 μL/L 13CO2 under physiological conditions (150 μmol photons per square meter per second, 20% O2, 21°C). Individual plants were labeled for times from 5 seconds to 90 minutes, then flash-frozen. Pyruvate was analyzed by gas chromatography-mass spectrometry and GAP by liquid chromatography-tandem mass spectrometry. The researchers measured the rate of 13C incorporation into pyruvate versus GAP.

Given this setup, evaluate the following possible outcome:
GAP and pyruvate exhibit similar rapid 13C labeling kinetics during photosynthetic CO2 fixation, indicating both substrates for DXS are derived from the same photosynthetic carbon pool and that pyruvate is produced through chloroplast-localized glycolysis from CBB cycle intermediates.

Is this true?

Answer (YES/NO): NO